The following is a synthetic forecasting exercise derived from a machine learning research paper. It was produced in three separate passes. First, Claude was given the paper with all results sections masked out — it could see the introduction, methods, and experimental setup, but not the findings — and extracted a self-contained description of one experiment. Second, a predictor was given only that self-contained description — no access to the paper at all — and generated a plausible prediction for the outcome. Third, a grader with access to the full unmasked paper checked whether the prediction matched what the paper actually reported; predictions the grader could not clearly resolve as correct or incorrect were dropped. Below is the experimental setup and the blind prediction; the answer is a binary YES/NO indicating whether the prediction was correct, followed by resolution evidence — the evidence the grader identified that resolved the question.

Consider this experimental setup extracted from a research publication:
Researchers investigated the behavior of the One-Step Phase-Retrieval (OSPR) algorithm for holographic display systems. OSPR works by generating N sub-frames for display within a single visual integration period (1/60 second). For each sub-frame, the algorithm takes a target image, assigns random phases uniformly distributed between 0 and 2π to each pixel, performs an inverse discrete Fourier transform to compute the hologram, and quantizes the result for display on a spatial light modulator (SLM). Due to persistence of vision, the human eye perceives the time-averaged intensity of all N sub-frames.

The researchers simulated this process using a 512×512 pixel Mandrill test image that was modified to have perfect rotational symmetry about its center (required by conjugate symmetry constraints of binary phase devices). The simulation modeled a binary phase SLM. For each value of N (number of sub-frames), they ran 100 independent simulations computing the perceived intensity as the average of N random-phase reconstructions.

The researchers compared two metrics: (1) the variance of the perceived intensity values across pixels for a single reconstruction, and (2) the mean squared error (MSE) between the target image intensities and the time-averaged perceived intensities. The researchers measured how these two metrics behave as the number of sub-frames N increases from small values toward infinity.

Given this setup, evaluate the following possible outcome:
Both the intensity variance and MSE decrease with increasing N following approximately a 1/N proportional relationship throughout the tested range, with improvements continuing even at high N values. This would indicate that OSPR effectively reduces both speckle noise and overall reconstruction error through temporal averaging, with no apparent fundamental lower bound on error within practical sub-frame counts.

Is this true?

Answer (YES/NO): NO